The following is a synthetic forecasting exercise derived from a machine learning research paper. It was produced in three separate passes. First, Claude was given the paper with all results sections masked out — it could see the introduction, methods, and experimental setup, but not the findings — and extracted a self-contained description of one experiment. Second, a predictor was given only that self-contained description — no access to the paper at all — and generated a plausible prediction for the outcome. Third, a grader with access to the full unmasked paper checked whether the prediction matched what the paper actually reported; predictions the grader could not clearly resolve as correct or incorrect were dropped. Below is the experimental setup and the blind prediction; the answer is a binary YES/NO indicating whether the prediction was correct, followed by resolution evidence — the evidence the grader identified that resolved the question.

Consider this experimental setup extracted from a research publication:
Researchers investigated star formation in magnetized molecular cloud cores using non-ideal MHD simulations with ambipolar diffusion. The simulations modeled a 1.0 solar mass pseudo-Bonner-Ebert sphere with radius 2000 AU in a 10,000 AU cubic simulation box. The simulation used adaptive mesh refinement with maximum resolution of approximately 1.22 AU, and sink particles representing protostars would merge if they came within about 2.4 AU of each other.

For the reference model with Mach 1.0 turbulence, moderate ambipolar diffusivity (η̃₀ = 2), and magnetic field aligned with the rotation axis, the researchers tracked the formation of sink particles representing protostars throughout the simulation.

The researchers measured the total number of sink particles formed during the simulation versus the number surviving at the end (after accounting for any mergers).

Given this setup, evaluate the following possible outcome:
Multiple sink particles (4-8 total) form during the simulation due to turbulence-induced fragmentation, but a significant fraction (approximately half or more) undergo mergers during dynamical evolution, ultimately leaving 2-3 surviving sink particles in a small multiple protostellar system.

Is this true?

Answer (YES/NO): NO